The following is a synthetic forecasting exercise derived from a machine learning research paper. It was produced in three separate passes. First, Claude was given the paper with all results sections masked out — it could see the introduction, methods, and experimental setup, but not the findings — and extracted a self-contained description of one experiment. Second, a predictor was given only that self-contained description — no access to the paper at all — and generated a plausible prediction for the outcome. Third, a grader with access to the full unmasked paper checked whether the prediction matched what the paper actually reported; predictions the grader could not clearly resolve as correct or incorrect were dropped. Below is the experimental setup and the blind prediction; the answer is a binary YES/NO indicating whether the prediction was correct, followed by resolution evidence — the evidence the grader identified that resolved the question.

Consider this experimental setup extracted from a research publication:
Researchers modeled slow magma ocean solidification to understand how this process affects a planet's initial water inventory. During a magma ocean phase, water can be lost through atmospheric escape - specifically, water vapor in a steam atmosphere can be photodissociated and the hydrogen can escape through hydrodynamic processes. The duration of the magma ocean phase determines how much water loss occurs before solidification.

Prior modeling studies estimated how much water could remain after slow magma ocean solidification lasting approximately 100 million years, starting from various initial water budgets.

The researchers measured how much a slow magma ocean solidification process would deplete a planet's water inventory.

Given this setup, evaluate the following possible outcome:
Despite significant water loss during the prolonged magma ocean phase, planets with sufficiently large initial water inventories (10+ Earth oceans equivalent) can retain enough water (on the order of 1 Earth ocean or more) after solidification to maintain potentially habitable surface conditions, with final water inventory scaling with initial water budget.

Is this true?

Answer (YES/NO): NO